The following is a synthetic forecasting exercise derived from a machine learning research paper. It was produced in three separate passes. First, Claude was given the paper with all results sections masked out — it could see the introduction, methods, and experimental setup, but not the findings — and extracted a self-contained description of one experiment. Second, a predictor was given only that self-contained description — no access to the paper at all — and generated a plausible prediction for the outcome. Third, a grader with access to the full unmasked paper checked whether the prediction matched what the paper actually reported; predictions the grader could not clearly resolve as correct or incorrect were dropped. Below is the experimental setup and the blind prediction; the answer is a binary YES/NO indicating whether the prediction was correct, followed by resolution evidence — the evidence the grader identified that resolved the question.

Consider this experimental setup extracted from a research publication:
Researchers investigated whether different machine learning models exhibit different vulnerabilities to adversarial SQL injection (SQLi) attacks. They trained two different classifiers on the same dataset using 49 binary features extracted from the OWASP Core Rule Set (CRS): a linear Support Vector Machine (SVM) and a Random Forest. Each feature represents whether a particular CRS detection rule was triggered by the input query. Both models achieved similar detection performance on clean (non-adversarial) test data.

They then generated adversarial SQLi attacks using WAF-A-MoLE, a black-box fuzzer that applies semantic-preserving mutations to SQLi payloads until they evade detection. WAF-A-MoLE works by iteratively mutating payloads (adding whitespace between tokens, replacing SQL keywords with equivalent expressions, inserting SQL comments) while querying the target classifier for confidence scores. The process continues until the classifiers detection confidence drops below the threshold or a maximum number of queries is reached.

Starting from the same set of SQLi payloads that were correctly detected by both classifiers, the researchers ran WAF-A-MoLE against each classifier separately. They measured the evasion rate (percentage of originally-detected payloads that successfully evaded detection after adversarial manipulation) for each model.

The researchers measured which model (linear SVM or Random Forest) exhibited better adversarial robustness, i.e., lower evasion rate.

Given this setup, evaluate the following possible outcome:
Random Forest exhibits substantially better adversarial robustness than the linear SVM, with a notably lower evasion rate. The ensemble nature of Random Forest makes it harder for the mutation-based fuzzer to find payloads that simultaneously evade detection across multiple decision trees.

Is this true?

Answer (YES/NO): YES